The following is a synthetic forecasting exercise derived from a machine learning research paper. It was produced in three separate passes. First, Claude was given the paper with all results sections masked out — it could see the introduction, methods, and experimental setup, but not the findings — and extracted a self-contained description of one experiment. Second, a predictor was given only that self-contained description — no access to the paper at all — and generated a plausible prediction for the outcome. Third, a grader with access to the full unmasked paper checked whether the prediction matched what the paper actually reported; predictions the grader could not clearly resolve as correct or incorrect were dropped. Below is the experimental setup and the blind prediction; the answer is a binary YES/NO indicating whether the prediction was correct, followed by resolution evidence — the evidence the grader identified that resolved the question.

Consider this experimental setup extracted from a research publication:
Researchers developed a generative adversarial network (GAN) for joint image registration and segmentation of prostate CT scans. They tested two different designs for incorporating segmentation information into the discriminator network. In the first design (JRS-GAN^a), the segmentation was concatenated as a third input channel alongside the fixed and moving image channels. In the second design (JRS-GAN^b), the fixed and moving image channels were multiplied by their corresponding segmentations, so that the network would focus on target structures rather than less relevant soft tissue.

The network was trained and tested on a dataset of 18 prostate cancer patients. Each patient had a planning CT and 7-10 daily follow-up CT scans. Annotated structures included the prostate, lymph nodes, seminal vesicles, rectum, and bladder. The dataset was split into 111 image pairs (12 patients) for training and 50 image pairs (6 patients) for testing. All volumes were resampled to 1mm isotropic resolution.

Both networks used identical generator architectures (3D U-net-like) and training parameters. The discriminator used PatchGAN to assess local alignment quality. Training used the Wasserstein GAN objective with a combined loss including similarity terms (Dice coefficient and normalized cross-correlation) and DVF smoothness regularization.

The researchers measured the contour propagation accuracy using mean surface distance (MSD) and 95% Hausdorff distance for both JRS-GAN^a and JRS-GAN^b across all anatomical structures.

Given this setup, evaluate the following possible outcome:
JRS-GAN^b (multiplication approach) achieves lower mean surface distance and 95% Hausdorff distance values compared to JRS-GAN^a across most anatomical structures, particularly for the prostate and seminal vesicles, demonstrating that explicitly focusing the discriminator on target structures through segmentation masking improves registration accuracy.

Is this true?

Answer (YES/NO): NO